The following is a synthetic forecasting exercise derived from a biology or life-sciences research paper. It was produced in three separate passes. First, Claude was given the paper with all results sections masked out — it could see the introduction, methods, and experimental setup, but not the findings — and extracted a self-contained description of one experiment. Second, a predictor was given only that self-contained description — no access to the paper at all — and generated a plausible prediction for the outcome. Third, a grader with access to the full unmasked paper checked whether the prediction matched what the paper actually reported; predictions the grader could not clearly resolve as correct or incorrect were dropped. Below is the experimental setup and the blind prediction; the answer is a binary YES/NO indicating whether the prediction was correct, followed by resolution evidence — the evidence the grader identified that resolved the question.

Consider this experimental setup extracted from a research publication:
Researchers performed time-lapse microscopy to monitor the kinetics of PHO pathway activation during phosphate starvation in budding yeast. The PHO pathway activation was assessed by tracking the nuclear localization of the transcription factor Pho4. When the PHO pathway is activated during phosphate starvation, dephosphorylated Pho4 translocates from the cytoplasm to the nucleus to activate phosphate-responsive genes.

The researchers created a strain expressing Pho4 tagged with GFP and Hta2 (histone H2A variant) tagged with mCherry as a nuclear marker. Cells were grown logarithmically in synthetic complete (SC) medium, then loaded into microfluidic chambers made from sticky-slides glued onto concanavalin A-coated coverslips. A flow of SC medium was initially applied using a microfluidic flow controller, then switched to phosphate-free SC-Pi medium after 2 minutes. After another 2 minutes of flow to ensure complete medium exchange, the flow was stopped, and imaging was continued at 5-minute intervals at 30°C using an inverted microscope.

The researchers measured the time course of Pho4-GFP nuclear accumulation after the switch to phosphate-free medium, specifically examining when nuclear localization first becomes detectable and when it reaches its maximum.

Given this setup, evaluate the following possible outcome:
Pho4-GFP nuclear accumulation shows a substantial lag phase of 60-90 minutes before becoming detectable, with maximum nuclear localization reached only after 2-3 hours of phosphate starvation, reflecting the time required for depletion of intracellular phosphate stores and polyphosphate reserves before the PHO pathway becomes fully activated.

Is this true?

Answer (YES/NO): NO